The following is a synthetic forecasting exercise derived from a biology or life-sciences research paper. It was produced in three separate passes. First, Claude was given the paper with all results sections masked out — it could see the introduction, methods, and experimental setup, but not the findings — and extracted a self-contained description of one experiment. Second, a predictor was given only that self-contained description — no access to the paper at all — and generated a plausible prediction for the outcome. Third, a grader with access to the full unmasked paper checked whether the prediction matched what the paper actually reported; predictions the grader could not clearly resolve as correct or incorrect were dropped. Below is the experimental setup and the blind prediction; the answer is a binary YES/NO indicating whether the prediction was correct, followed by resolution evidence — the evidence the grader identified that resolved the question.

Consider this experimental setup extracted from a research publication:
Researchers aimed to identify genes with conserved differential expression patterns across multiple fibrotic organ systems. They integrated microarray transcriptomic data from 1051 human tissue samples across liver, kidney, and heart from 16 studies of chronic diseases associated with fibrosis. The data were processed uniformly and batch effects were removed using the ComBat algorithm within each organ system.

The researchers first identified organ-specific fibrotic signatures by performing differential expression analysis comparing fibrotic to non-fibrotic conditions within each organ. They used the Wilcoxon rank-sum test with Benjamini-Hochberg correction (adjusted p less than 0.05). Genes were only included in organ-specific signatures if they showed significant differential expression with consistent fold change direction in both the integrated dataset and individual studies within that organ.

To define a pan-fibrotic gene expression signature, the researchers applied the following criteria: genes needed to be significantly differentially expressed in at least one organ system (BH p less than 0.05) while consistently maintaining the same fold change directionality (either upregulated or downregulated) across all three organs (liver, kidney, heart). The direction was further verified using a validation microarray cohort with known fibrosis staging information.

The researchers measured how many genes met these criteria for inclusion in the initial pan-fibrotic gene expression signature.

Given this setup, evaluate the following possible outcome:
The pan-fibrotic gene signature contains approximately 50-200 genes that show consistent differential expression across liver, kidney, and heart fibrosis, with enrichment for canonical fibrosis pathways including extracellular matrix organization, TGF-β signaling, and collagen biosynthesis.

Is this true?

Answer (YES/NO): NO